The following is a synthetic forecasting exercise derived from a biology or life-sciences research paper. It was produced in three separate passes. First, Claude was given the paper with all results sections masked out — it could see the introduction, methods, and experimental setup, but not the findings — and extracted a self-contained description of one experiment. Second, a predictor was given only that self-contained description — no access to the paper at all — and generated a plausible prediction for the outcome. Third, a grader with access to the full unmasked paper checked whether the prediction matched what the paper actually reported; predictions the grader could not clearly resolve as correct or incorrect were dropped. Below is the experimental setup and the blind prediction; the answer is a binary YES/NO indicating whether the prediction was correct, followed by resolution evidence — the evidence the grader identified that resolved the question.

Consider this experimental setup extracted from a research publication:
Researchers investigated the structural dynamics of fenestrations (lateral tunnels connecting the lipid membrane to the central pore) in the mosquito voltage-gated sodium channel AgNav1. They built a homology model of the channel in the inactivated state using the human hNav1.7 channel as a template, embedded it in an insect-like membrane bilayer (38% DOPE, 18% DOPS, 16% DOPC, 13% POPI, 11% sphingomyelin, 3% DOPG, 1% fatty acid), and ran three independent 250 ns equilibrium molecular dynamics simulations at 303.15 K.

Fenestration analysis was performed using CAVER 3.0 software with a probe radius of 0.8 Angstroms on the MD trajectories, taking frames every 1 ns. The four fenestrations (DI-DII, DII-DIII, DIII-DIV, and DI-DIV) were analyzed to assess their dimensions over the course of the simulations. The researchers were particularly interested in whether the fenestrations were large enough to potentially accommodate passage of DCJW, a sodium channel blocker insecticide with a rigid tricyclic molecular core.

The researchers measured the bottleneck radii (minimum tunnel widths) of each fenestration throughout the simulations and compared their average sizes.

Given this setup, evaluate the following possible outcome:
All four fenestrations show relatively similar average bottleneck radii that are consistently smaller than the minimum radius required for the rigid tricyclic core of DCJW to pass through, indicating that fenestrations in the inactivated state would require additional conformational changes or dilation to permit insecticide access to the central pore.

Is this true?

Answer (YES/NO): NO